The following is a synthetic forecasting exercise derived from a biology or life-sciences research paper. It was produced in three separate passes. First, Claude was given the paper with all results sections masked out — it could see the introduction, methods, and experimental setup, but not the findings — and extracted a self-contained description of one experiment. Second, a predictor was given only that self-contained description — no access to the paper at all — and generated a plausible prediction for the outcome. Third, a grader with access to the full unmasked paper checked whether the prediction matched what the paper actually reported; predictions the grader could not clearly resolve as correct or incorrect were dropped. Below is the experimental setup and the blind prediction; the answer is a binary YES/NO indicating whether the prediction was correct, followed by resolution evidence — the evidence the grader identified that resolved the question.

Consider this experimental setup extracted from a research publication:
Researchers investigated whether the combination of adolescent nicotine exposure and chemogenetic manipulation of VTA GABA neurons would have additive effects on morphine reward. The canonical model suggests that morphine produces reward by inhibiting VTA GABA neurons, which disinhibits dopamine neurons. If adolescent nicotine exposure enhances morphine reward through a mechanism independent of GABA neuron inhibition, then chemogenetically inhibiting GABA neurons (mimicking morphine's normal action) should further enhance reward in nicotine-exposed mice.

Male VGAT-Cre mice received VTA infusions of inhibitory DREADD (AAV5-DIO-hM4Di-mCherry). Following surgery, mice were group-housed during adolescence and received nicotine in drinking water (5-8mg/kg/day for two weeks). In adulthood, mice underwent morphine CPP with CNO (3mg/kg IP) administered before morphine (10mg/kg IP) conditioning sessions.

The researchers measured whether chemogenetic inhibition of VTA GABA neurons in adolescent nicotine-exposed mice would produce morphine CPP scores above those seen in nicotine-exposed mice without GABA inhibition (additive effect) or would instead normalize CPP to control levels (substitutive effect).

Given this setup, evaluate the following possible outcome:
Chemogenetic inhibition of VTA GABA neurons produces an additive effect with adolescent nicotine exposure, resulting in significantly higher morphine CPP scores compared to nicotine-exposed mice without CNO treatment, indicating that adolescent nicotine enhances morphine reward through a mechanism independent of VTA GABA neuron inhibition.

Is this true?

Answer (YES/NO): NO